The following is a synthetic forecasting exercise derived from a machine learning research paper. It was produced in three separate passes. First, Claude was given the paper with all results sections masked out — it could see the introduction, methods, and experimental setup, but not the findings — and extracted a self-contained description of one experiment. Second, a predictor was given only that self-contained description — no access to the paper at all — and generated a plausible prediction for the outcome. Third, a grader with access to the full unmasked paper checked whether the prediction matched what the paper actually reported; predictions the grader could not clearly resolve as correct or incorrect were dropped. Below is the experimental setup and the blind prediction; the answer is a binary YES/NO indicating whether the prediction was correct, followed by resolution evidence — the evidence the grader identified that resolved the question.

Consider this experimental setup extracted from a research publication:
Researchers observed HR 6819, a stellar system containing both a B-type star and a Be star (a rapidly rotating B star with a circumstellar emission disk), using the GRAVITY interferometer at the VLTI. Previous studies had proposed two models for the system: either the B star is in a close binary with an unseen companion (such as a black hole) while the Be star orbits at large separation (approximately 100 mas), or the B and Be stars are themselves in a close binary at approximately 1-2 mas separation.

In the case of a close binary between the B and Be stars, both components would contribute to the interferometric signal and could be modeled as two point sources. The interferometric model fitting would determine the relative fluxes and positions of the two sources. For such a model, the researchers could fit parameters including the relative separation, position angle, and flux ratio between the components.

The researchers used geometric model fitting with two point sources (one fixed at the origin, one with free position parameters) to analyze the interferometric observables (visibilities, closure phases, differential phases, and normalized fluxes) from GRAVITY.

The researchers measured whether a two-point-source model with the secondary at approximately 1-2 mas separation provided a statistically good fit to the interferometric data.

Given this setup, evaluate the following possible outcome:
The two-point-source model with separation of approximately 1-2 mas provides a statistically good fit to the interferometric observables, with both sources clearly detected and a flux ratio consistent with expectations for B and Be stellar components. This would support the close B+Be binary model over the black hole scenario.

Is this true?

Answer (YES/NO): YES